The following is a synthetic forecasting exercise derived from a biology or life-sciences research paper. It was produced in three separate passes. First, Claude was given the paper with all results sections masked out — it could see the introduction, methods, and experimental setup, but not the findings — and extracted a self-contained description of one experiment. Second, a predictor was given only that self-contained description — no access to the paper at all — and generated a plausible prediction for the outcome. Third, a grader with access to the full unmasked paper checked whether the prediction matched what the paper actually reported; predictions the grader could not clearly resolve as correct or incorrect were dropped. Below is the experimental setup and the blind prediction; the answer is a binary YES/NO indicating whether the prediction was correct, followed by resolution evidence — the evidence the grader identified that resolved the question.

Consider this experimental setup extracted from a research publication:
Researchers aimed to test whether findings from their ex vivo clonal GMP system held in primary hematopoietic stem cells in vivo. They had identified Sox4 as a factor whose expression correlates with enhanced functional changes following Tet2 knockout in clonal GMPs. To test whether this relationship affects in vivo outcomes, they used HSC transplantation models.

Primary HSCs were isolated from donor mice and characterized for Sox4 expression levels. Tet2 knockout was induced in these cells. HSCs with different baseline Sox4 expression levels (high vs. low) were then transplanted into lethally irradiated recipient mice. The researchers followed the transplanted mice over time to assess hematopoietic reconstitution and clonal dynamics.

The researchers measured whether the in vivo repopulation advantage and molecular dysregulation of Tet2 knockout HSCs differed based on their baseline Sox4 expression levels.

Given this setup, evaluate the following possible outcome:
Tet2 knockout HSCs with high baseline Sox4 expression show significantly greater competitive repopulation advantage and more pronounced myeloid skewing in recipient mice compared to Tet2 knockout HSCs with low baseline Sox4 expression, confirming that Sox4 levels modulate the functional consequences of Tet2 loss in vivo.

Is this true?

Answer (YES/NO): NO